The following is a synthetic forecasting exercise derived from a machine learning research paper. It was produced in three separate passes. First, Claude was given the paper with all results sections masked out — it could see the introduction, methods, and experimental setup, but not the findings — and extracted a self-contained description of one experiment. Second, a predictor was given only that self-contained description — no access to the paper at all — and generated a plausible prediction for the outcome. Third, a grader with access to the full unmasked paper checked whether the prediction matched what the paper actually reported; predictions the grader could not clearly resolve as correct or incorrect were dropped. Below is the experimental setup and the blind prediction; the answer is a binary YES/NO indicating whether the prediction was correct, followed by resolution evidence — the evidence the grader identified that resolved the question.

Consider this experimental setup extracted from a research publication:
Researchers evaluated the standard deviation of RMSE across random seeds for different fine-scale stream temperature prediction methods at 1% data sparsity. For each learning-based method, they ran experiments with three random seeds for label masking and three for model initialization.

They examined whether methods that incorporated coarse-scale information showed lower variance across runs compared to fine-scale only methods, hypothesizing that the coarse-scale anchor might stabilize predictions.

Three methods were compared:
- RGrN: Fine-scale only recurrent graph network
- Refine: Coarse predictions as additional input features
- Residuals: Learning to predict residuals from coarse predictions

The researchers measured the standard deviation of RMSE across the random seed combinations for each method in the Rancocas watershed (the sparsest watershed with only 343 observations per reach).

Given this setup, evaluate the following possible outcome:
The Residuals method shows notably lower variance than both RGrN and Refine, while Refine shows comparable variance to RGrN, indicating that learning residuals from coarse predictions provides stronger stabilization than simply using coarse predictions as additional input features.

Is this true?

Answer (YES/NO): NO